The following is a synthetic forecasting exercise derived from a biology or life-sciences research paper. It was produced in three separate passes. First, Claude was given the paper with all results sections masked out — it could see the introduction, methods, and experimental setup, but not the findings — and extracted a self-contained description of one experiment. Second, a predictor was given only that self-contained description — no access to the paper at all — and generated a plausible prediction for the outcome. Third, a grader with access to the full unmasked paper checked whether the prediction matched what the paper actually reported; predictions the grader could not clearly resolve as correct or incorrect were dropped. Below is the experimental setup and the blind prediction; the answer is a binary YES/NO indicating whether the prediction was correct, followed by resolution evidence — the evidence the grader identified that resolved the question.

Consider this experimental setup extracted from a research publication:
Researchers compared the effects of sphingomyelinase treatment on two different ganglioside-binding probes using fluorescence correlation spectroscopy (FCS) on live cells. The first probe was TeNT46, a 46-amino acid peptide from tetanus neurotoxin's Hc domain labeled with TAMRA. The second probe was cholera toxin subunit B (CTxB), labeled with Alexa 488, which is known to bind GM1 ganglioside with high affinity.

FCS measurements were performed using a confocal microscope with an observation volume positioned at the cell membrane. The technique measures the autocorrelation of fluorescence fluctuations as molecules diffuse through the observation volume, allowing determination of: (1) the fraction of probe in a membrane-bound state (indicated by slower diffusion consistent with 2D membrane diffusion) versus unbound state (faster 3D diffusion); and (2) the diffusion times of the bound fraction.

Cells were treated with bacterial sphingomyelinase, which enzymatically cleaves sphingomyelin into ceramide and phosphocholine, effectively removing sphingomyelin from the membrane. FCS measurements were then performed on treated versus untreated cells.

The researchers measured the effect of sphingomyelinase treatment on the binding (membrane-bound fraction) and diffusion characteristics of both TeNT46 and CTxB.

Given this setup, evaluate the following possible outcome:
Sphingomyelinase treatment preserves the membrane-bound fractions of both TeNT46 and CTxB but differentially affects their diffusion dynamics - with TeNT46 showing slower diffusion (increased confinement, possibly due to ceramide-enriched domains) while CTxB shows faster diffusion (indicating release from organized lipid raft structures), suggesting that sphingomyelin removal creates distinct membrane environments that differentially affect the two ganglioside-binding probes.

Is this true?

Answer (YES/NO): NO